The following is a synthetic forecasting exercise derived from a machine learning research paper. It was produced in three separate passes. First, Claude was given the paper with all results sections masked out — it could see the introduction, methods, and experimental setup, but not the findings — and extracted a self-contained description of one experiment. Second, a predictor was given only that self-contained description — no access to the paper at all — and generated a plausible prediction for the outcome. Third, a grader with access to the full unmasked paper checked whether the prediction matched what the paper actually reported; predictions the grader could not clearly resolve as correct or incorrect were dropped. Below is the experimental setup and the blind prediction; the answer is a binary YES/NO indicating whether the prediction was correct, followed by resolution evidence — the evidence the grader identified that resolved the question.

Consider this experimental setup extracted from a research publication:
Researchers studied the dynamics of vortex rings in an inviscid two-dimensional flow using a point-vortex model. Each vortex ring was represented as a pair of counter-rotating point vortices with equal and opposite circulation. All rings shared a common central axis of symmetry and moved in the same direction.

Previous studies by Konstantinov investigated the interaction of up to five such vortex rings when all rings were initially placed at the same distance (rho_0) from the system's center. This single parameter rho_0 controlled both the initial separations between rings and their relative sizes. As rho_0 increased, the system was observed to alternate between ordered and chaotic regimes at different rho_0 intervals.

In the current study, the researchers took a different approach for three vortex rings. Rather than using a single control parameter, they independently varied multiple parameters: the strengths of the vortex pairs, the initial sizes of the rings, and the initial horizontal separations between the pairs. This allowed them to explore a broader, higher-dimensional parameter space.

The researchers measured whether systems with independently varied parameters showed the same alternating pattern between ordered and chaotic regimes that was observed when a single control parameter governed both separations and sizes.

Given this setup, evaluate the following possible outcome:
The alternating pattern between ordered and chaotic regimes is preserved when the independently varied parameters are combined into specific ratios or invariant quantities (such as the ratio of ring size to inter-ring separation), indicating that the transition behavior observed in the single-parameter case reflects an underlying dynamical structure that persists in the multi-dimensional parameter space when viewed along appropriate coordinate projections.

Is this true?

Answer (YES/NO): NO